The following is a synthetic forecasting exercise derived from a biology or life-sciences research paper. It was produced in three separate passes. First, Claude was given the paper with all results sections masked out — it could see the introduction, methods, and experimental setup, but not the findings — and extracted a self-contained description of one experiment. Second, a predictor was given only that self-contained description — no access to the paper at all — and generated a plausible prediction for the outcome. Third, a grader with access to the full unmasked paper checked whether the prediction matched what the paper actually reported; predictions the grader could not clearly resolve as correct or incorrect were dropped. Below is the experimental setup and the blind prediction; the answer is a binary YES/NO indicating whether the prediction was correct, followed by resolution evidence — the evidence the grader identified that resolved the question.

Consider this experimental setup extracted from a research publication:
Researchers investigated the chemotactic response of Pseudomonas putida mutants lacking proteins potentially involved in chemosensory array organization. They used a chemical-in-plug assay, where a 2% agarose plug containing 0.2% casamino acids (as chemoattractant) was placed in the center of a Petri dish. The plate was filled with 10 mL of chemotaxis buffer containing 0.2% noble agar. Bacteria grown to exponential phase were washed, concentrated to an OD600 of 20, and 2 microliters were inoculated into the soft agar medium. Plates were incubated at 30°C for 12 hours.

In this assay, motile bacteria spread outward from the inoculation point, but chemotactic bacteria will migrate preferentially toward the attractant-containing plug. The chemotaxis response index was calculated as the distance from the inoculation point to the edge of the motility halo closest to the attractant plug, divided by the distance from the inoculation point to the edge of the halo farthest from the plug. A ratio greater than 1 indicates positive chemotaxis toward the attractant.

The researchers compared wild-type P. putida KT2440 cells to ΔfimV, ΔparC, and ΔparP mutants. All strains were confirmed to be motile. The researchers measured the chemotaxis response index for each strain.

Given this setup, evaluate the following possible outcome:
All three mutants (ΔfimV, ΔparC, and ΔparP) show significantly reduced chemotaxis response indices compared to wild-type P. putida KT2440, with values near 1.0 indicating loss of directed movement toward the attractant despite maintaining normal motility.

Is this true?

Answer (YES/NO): NO